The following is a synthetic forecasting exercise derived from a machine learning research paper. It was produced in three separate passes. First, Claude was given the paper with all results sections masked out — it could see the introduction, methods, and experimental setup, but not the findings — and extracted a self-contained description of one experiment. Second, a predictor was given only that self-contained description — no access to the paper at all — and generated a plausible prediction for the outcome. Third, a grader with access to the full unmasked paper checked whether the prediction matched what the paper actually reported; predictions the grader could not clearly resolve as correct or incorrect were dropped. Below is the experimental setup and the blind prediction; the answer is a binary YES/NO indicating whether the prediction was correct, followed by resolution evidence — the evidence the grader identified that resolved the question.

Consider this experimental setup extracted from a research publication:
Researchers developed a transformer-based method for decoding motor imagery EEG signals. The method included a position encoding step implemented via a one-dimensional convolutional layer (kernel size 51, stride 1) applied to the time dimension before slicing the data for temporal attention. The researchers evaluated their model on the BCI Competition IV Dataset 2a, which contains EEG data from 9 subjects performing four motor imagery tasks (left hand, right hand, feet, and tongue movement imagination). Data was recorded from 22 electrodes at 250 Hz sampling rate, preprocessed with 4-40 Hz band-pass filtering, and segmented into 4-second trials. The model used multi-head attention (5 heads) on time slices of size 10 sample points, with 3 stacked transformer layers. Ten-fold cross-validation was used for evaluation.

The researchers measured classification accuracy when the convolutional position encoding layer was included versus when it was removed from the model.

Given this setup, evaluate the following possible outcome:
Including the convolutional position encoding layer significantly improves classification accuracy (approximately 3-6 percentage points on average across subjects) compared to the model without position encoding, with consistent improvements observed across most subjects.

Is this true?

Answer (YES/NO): NO